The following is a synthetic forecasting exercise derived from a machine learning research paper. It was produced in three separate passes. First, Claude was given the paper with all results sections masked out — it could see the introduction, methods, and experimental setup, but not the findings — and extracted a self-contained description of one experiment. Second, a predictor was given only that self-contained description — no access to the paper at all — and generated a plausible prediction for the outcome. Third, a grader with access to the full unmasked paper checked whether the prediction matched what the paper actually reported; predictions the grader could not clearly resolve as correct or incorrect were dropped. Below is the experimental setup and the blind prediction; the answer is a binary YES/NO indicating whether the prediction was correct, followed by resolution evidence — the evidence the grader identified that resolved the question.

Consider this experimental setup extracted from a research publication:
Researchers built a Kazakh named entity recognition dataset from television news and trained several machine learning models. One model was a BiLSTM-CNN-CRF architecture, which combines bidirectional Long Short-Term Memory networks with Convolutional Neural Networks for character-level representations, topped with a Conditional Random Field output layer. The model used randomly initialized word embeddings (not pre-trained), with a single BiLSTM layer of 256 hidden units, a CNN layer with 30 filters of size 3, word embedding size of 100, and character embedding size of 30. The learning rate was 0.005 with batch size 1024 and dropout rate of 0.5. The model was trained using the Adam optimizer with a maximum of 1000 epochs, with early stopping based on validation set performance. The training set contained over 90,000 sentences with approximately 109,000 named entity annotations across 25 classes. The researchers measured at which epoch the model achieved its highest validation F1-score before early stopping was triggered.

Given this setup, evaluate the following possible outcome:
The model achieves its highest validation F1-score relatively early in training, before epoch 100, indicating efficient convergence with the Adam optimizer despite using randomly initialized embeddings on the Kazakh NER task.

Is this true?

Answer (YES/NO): NO